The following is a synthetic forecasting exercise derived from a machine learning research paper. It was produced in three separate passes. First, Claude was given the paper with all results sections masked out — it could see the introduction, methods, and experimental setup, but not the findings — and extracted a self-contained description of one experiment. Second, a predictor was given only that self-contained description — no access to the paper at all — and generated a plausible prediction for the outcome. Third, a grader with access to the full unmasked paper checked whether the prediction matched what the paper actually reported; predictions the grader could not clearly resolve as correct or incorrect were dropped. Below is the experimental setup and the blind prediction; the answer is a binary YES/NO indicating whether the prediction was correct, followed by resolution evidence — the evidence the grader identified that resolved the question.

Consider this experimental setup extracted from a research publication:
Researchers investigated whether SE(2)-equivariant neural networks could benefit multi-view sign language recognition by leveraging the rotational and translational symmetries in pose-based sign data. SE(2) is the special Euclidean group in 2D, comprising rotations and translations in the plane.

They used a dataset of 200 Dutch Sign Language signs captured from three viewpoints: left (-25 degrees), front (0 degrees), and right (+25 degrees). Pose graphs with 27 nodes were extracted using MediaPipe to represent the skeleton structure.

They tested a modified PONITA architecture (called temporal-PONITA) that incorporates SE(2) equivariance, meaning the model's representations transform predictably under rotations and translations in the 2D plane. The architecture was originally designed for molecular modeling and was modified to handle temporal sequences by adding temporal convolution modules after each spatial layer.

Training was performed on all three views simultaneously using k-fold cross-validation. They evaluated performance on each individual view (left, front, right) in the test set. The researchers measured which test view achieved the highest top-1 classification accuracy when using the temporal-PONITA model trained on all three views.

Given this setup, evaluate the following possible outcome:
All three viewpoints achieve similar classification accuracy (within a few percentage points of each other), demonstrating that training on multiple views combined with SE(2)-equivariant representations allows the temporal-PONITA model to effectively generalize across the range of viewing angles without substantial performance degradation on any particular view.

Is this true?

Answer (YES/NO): NO